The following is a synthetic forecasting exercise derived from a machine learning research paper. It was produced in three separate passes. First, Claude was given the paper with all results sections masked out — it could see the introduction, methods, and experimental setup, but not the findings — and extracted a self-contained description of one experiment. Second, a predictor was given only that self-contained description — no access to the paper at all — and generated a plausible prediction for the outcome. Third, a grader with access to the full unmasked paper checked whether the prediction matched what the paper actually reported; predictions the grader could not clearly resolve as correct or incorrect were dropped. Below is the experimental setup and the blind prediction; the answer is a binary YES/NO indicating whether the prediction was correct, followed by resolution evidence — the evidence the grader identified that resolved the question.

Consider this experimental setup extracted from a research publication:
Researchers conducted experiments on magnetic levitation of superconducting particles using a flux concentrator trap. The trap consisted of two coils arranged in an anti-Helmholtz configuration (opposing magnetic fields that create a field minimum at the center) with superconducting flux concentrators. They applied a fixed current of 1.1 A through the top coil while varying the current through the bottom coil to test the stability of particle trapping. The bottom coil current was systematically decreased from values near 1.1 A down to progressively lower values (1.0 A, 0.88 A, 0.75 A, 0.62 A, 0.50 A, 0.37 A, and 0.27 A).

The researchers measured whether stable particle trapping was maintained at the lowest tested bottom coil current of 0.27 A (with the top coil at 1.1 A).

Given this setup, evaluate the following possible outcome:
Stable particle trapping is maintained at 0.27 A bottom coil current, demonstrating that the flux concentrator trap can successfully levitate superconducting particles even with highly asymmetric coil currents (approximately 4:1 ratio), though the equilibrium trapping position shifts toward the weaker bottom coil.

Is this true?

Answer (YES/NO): NO